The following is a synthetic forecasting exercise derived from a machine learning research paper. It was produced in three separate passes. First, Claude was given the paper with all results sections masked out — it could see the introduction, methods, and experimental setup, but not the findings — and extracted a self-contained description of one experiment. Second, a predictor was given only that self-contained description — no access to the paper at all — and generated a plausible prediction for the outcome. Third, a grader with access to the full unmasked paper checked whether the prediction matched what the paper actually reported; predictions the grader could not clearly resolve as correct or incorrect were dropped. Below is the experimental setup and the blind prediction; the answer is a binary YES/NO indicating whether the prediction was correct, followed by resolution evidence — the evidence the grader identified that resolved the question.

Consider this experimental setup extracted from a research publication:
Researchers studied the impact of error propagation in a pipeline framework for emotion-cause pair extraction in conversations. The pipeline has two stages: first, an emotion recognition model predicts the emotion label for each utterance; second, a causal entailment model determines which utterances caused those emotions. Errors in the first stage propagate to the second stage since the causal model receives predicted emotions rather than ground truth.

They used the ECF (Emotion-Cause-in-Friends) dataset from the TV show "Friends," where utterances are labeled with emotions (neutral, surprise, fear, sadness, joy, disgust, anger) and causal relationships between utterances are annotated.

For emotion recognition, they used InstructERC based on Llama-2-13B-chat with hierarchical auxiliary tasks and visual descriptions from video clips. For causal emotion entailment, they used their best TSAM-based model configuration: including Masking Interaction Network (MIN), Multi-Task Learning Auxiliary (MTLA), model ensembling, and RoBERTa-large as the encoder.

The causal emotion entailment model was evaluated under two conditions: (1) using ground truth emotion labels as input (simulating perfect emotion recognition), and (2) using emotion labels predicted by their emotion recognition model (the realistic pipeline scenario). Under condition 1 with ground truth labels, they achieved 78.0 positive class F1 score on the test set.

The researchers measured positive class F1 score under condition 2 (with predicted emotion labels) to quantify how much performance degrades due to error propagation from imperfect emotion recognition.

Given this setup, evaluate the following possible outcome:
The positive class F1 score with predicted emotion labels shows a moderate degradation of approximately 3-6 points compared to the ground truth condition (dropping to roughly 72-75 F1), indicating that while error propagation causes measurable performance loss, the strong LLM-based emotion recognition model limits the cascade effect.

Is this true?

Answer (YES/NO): NO